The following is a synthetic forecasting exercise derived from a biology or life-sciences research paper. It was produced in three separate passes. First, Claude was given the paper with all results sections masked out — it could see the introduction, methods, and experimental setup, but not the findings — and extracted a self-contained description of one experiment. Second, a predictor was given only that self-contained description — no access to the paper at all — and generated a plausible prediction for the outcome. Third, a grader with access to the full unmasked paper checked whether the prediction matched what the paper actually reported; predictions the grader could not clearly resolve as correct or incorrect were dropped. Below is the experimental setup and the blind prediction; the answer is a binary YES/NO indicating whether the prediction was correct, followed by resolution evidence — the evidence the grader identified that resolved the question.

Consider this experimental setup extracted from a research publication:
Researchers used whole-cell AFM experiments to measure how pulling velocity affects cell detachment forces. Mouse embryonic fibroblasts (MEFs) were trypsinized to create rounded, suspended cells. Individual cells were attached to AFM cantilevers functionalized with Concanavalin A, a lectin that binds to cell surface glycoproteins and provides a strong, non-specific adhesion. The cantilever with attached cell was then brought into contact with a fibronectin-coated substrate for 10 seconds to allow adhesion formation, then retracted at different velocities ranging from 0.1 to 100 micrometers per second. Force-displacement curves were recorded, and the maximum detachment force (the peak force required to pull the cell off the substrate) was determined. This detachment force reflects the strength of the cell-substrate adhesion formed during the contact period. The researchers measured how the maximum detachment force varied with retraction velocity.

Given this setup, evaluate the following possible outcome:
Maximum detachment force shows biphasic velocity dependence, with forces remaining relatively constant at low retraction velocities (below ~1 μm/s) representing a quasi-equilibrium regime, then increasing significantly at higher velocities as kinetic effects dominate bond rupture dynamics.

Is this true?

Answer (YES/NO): NO